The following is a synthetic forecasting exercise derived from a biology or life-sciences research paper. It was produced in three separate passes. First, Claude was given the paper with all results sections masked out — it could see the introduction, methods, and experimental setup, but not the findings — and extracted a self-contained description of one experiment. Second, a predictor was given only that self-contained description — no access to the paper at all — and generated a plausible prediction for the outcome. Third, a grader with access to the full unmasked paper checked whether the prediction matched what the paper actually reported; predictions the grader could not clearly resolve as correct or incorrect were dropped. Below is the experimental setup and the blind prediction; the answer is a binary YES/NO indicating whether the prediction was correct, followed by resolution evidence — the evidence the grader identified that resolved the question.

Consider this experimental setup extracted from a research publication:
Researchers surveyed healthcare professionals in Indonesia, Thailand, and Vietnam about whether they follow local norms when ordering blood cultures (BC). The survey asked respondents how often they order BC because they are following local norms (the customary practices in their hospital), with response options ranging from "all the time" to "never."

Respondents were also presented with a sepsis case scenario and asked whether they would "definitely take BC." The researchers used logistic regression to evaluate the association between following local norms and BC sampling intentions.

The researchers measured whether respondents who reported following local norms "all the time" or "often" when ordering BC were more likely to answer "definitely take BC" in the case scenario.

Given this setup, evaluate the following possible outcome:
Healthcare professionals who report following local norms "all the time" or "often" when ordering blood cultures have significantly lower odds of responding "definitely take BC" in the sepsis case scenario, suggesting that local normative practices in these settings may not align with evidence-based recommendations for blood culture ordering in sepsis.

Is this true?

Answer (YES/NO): NO